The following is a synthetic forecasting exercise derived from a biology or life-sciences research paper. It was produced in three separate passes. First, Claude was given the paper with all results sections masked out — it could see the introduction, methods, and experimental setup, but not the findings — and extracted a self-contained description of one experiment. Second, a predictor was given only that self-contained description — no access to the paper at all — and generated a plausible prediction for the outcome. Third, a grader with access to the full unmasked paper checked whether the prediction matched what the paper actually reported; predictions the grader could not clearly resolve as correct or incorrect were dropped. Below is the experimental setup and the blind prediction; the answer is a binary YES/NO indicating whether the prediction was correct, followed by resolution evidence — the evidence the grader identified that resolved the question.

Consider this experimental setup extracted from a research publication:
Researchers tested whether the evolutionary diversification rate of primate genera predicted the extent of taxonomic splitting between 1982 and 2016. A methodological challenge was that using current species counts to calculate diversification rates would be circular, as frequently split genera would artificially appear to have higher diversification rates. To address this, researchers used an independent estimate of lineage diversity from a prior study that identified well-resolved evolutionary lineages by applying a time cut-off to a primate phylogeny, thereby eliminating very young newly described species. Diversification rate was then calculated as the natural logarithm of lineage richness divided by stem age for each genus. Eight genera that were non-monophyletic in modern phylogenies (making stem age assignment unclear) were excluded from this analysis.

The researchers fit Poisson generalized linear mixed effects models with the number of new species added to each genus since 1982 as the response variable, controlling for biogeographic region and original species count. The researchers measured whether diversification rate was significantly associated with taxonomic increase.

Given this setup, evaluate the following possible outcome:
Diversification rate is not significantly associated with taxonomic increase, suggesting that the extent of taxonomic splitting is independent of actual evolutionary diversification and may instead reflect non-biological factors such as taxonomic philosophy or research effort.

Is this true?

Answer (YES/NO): YES